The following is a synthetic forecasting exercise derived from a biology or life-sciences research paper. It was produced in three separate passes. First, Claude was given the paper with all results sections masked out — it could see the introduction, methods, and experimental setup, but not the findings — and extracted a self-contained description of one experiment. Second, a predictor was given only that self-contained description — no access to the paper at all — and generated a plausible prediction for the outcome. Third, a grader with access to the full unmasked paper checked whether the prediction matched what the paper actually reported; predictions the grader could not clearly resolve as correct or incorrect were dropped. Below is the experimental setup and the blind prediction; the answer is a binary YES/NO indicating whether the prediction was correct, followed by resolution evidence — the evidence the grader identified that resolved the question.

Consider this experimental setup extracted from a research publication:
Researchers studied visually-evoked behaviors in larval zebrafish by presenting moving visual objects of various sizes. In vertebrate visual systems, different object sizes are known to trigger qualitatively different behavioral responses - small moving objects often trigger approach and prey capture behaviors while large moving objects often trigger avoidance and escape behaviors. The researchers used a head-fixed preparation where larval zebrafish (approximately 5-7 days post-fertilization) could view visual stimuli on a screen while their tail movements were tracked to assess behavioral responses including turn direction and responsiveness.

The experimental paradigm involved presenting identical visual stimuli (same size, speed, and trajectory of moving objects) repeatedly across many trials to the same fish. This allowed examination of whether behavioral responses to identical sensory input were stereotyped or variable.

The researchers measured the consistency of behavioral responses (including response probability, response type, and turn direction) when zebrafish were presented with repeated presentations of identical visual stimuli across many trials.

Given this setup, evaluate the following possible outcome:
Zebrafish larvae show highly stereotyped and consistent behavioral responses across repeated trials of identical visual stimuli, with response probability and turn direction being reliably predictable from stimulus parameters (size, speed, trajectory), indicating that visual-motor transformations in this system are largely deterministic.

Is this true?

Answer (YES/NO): NO